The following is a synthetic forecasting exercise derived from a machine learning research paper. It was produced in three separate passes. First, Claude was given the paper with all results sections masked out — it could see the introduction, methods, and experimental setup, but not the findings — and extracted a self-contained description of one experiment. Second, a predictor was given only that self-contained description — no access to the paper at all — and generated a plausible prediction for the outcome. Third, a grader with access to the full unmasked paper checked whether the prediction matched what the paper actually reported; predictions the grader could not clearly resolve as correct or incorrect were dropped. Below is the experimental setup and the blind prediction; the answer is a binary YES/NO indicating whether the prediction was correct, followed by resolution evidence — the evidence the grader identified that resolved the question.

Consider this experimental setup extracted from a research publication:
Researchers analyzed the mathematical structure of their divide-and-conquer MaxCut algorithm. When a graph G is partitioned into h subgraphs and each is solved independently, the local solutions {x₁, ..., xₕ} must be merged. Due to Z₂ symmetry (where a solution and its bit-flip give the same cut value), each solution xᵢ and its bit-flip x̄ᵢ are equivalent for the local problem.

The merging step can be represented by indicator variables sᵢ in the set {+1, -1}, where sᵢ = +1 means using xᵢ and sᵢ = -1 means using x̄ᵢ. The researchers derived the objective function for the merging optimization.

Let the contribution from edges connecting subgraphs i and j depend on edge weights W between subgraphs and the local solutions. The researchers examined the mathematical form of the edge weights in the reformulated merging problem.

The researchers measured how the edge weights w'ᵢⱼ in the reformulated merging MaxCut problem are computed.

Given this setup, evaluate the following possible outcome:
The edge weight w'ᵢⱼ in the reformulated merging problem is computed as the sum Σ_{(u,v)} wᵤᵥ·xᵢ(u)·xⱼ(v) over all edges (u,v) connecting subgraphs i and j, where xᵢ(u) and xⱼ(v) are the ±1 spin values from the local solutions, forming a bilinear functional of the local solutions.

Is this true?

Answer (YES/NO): NO